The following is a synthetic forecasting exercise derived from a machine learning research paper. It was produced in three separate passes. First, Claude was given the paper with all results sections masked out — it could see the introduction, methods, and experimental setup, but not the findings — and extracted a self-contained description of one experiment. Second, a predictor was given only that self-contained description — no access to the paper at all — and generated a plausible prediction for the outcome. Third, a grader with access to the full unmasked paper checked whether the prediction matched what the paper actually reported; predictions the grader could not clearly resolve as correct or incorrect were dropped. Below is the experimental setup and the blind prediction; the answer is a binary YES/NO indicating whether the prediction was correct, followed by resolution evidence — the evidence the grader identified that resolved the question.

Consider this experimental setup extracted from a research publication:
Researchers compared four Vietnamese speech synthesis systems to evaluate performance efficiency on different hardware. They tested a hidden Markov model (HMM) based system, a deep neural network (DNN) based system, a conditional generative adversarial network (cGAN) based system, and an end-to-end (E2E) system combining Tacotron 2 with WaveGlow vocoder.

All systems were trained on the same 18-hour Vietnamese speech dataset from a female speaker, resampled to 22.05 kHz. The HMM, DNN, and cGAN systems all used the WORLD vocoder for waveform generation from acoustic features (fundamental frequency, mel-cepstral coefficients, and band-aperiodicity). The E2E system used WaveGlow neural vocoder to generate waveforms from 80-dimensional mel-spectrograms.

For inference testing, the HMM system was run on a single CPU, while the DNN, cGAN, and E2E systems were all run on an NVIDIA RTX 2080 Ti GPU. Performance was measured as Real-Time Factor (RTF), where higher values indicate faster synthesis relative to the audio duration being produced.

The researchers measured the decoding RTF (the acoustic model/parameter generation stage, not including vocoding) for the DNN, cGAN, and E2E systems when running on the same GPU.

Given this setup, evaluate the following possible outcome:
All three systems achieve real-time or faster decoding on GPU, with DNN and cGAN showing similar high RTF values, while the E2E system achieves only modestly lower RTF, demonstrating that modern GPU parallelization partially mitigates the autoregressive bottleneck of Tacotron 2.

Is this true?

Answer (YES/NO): NO